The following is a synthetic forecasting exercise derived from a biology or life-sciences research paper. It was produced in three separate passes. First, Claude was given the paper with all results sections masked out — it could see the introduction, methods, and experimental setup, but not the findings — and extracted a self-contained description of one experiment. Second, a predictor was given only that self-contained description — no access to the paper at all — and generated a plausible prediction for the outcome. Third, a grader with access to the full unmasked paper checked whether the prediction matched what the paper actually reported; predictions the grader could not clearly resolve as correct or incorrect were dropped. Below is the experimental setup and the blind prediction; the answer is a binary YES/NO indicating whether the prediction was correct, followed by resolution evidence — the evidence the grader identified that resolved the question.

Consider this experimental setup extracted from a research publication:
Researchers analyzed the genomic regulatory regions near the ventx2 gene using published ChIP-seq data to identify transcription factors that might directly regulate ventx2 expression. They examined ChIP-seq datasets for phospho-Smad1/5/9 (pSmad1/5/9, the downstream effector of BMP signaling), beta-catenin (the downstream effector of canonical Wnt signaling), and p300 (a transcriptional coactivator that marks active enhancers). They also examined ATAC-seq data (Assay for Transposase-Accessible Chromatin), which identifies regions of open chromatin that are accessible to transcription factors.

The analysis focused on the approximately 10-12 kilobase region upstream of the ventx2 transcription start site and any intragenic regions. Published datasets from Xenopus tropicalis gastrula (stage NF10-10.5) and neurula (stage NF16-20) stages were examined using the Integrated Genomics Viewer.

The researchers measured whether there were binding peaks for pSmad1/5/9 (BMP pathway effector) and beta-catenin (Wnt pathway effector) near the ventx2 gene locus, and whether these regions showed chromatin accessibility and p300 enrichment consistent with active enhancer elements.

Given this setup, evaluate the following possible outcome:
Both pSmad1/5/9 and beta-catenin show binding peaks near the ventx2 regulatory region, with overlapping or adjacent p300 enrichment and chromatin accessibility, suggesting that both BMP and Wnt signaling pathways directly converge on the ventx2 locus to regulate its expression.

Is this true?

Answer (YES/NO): YES